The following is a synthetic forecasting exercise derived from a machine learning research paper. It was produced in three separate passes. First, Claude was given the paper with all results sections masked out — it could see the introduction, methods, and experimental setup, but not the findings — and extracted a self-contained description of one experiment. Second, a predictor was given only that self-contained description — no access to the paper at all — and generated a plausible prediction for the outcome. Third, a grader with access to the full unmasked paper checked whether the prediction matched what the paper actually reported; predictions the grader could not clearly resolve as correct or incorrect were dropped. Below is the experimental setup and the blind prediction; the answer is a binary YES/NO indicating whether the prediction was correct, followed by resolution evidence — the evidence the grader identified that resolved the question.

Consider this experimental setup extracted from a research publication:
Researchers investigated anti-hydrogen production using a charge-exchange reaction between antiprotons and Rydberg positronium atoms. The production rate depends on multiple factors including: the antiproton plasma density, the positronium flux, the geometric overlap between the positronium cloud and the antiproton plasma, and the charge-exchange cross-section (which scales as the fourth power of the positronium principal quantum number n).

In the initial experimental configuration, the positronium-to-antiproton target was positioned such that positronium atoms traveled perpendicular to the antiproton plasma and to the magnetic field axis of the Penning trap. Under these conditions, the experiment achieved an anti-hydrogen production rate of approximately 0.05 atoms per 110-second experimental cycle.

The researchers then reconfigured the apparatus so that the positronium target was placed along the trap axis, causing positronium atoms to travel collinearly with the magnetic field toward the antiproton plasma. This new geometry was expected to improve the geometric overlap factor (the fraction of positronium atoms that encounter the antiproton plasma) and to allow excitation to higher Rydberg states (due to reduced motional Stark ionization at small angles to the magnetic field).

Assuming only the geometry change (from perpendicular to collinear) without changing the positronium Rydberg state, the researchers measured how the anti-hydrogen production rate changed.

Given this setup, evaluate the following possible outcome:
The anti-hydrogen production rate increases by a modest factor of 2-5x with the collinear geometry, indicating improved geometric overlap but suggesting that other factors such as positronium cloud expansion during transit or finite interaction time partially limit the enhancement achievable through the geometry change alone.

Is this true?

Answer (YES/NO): YES